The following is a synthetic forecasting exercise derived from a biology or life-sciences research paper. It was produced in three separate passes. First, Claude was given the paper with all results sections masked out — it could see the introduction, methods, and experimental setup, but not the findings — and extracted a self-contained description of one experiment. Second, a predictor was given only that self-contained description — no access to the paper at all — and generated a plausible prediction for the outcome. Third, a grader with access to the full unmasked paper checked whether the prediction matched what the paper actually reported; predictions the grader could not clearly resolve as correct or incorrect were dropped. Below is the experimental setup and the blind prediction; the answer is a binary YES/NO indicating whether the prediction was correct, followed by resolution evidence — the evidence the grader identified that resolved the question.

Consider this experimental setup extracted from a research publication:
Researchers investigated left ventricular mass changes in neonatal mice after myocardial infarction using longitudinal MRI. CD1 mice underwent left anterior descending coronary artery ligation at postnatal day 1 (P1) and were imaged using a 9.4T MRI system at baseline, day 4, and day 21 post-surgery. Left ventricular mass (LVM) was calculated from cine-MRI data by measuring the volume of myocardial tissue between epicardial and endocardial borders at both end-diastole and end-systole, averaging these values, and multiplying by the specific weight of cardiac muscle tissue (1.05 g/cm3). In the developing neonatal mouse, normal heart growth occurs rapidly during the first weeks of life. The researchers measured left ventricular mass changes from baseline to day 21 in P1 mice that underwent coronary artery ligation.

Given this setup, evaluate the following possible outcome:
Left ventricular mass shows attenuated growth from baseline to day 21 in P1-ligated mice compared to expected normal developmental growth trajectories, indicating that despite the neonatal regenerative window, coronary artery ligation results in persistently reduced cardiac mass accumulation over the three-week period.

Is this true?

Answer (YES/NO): NO